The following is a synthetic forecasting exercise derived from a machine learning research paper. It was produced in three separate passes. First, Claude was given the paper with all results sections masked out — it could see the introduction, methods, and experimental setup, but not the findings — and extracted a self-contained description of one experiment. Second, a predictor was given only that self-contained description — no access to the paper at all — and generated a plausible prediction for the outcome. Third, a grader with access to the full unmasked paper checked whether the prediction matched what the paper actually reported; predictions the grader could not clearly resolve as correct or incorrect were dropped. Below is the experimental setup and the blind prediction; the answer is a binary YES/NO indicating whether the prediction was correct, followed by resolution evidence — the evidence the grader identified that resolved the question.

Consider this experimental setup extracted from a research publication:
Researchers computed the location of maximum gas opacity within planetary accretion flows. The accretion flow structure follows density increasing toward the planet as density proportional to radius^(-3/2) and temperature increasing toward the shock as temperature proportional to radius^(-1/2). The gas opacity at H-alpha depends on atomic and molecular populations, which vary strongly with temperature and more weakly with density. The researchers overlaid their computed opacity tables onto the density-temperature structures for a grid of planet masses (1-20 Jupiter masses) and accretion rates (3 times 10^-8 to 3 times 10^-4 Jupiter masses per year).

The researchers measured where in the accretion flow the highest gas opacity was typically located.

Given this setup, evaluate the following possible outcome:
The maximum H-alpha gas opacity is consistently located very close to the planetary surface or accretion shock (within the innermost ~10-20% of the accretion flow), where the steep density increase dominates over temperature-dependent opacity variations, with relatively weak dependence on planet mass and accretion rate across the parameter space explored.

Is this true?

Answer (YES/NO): NO